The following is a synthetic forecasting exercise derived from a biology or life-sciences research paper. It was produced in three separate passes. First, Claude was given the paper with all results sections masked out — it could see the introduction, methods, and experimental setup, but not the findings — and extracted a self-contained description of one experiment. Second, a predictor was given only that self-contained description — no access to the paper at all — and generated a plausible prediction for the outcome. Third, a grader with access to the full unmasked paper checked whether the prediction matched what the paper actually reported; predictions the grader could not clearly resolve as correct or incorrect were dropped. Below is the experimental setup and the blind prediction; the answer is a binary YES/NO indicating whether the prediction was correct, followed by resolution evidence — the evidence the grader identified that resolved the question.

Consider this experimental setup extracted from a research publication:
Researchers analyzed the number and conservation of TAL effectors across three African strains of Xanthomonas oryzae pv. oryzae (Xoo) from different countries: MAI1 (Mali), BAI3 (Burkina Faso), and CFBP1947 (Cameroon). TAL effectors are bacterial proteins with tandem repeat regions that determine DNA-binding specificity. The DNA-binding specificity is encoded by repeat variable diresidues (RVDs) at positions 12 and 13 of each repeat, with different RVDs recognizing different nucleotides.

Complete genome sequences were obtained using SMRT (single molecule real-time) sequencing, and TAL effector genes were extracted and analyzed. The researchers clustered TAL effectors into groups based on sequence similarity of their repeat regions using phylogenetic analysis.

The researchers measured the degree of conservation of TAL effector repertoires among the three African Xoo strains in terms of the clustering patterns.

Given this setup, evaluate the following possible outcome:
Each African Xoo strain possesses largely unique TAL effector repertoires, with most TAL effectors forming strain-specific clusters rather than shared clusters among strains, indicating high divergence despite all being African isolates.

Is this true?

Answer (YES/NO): NO